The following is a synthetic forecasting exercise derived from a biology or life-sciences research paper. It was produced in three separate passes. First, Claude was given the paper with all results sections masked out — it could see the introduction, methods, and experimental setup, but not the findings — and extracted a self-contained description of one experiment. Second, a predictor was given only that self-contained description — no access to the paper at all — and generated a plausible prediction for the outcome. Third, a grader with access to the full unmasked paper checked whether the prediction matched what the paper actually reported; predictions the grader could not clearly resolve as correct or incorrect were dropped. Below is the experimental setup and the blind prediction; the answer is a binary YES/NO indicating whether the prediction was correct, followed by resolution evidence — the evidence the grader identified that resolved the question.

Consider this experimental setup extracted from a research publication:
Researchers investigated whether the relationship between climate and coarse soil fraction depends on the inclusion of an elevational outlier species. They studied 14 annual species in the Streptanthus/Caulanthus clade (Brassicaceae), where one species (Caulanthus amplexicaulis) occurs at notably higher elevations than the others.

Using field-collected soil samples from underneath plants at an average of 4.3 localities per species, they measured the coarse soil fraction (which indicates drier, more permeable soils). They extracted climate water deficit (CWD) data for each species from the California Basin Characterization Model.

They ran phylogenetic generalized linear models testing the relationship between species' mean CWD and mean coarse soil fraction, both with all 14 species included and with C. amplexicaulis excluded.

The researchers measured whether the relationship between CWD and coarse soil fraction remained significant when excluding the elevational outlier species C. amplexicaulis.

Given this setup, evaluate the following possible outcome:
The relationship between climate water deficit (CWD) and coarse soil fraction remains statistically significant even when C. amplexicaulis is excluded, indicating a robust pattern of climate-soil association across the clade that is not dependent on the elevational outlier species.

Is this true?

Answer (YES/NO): YES